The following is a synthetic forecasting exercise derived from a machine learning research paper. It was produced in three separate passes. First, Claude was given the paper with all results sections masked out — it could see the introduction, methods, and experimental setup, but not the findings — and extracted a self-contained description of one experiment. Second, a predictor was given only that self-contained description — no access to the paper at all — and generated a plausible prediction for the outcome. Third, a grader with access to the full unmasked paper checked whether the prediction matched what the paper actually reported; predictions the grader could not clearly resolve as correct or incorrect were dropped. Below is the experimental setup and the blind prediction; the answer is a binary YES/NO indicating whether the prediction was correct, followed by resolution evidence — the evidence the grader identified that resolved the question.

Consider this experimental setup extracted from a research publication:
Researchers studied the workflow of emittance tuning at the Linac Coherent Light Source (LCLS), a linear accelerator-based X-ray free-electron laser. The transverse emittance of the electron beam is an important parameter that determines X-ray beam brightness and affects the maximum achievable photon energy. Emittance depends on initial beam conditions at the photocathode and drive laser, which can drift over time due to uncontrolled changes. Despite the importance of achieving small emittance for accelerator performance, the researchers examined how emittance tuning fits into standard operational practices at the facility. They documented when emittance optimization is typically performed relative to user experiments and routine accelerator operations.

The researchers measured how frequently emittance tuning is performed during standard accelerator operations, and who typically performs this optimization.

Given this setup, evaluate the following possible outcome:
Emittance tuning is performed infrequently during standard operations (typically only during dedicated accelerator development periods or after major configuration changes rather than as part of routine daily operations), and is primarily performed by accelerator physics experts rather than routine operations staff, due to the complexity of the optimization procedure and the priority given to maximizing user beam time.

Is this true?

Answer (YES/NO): YES